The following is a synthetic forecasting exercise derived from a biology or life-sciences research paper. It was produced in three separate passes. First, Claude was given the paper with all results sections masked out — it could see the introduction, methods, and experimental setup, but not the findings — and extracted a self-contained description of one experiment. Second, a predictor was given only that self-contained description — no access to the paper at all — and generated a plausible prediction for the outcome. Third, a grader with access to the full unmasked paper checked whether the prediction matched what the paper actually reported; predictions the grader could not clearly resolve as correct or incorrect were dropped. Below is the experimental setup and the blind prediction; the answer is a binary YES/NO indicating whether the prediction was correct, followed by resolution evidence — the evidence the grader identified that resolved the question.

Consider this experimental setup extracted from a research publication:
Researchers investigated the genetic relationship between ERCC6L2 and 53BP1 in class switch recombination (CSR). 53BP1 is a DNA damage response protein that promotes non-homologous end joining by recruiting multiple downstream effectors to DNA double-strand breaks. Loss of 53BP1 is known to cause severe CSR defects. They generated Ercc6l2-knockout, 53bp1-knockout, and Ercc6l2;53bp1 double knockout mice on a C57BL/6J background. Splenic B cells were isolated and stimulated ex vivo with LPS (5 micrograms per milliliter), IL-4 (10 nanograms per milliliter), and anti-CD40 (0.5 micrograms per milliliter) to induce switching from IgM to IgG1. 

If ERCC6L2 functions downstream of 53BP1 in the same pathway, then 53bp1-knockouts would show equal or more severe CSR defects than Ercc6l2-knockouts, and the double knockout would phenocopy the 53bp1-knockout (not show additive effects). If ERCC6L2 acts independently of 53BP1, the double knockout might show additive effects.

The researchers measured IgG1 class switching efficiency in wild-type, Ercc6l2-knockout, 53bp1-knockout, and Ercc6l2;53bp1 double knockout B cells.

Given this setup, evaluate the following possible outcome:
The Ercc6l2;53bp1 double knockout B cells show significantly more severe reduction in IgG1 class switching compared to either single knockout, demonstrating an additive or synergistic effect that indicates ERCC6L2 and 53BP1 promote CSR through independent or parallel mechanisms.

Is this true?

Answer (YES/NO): NO